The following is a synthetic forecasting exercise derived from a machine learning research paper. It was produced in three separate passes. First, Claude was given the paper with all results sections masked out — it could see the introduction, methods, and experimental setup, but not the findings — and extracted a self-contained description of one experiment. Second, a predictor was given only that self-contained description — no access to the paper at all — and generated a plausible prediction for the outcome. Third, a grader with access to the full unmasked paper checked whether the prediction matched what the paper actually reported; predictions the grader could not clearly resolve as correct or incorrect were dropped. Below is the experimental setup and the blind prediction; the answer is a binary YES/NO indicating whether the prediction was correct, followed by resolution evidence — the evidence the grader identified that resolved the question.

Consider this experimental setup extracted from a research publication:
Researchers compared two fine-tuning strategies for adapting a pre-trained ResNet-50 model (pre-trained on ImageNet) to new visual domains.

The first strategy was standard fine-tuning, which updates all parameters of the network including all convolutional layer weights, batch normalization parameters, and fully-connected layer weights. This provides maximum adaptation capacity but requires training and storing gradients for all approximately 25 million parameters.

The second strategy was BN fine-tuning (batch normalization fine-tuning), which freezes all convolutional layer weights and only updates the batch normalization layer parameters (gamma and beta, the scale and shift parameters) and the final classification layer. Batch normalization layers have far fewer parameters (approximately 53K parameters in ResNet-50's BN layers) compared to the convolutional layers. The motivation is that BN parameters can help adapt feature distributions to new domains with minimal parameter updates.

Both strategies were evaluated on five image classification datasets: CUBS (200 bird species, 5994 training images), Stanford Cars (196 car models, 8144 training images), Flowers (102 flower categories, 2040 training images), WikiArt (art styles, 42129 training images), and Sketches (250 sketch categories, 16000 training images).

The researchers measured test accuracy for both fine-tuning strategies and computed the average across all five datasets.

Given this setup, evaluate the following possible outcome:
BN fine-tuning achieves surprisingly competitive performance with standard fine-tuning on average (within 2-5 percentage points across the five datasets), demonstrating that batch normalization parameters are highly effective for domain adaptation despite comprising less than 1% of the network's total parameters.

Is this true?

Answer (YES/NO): NO